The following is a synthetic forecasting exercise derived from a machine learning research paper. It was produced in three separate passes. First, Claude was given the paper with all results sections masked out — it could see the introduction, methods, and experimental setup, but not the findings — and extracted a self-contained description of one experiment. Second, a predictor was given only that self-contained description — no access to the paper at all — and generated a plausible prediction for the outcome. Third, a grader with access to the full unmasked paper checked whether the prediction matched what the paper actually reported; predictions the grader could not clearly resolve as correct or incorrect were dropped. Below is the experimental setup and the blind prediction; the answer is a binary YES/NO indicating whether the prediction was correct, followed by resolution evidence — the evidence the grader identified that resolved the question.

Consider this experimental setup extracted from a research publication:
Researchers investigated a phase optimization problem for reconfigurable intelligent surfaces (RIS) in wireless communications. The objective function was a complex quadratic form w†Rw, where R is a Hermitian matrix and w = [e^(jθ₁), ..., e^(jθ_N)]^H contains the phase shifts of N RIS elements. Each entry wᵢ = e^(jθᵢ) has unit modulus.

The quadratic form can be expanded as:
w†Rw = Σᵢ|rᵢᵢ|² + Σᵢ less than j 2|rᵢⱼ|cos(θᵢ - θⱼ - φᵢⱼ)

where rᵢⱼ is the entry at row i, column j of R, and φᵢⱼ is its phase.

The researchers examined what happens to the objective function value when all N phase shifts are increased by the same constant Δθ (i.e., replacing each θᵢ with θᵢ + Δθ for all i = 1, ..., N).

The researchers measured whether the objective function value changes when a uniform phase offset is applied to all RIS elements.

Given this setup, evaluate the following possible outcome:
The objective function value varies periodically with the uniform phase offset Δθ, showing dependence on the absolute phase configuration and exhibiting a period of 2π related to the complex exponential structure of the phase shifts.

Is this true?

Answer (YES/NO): NO